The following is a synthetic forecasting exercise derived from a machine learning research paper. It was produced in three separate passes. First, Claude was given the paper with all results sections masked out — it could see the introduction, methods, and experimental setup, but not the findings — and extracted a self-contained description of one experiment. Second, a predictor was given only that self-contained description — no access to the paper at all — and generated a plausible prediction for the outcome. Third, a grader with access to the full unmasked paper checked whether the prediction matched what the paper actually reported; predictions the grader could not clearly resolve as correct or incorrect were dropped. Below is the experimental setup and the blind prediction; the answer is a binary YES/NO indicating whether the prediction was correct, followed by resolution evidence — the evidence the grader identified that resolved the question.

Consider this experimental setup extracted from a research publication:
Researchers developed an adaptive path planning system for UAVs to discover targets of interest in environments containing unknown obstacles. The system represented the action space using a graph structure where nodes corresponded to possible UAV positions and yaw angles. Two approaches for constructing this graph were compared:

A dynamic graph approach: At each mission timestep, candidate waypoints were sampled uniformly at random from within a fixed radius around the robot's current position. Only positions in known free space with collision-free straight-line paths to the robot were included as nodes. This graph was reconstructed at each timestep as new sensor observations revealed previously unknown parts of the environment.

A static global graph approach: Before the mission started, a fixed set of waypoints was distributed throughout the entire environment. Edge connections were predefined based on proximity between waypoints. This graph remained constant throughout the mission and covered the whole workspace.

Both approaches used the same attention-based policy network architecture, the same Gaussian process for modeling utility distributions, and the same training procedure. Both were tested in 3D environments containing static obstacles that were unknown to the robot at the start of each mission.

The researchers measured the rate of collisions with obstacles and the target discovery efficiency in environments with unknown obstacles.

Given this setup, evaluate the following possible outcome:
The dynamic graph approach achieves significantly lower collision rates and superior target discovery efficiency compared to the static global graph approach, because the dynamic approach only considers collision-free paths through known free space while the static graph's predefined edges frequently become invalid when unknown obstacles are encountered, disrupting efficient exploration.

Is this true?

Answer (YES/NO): NO